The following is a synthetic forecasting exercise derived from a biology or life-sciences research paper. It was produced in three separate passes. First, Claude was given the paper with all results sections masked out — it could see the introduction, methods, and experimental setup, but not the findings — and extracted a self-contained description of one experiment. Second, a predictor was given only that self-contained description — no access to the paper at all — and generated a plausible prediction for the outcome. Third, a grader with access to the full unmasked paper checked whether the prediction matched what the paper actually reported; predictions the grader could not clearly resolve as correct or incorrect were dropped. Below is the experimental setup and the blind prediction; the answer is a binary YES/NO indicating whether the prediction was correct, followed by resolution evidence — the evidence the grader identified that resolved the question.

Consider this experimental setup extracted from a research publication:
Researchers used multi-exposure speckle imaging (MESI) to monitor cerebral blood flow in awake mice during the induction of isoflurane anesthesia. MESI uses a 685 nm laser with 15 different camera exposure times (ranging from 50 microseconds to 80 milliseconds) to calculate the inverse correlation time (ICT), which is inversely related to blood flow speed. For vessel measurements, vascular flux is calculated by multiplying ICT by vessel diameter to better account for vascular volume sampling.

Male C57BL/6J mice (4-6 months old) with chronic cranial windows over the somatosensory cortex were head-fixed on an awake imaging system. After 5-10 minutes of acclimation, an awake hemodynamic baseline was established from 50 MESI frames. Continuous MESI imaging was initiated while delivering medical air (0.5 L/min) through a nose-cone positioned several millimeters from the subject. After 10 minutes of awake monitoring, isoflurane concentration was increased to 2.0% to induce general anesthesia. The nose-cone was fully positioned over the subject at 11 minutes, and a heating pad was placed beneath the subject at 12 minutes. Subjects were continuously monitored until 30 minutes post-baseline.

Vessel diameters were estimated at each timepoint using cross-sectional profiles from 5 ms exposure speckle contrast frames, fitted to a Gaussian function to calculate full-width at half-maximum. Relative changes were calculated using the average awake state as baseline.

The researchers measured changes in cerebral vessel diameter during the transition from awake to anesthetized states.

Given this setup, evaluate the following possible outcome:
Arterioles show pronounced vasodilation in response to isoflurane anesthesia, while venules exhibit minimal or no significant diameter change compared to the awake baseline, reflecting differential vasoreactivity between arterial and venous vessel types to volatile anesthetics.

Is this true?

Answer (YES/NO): NO